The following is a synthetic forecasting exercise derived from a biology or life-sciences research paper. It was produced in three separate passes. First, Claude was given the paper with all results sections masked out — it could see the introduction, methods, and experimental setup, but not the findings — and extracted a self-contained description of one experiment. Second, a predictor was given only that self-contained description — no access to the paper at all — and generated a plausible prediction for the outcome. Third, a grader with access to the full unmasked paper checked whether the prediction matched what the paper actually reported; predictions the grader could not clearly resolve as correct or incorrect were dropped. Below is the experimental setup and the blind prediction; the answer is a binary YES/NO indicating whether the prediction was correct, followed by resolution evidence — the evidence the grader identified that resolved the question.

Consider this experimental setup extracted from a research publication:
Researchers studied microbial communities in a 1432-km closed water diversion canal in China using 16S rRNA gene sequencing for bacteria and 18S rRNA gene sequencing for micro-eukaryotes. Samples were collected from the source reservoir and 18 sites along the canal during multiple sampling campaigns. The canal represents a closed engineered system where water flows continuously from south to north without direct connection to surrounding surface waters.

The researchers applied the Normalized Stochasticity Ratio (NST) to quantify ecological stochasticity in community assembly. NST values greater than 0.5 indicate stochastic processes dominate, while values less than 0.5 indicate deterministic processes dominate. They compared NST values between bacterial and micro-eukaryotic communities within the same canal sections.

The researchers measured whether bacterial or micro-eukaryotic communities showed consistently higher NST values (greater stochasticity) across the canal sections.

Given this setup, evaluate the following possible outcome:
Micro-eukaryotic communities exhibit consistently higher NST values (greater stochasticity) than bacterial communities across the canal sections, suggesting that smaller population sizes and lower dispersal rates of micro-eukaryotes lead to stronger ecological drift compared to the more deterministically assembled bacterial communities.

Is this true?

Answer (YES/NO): NO